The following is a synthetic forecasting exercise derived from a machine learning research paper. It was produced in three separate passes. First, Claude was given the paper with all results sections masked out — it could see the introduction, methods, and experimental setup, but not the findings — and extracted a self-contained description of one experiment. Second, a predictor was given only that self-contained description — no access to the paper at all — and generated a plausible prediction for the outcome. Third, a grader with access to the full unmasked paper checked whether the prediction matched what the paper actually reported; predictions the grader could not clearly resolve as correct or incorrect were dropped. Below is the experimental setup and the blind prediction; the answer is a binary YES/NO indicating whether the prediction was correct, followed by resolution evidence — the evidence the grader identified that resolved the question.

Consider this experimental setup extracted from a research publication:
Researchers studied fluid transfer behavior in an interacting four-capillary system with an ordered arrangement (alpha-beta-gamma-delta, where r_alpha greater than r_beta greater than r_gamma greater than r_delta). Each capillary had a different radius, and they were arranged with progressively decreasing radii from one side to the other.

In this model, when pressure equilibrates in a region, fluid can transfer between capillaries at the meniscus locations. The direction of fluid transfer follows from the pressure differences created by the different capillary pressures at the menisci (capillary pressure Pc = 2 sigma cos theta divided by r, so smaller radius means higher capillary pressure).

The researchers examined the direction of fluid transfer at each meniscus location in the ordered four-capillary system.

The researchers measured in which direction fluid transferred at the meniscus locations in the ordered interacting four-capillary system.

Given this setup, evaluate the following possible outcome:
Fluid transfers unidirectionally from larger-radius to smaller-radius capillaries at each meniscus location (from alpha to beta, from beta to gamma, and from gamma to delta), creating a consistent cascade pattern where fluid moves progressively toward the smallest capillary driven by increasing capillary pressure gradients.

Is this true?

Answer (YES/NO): YES